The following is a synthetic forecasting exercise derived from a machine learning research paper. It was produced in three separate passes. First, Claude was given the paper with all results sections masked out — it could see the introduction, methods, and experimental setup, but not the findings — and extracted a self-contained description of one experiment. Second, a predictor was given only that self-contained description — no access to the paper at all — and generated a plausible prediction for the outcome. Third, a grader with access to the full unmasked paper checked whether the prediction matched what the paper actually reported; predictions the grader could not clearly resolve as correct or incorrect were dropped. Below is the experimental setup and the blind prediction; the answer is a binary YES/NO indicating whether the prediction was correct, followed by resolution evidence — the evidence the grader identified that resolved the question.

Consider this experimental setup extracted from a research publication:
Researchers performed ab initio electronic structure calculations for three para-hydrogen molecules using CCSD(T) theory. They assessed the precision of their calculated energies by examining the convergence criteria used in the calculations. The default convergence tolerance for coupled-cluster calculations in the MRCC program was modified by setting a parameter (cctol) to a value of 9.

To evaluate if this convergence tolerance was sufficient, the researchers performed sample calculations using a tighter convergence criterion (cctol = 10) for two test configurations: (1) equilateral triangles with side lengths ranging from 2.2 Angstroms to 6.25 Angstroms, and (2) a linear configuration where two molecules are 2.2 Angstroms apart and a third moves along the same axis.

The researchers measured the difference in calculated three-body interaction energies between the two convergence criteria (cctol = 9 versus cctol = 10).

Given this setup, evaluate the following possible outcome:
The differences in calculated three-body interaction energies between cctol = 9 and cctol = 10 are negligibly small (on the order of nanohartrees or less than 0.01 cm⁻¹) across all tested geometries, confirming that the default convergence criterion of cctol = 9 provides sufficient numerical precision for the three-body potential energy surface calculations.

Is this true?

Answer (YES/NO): YES